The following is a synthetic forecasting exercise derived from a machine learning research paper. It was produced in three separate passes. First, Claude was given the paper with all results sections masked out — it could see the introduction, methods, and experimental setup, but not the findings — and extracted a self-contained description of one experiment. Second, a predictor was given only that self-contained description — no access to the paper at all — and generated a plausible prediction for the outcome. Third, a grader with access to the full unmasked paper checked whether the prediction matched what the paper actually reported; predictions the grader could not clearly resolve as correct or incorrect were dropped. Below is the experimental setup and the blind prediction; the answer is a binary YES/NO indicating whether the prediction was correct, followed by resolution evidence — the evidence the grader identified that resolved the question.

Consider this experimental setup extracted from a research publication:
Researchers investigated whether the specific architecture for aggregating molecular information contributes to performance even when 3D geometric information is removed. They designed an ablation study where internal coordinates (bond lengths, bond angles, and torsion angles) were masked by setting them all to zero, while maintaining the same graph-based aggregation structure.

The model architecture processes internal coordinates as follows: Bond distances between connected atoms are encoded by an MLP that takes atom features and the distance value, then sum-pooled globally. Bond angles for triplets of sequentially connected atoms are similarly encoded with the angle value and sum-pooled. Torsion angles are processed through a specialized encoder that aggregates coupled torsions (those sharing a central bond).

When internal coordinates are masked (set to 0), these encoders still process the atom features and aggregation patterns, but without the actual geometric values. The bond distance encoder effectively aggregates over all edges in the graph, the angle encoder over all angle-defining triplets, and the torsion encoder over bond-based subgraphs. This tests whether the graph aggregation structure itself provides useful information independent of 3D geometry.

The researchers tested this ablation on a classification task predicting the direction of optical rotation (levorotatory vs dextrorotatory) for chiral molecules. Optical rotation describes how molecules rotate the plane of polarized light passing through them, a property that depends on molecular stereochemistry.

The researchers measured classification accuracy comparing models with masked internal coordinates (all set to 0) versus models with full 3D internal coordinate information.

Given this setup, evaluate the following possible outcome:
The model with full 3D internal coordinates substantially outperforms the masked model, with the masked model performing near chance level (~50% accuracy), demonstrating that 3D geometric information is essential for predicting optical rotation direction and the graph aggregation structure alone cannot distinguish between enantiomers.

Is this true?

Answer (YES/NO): YES